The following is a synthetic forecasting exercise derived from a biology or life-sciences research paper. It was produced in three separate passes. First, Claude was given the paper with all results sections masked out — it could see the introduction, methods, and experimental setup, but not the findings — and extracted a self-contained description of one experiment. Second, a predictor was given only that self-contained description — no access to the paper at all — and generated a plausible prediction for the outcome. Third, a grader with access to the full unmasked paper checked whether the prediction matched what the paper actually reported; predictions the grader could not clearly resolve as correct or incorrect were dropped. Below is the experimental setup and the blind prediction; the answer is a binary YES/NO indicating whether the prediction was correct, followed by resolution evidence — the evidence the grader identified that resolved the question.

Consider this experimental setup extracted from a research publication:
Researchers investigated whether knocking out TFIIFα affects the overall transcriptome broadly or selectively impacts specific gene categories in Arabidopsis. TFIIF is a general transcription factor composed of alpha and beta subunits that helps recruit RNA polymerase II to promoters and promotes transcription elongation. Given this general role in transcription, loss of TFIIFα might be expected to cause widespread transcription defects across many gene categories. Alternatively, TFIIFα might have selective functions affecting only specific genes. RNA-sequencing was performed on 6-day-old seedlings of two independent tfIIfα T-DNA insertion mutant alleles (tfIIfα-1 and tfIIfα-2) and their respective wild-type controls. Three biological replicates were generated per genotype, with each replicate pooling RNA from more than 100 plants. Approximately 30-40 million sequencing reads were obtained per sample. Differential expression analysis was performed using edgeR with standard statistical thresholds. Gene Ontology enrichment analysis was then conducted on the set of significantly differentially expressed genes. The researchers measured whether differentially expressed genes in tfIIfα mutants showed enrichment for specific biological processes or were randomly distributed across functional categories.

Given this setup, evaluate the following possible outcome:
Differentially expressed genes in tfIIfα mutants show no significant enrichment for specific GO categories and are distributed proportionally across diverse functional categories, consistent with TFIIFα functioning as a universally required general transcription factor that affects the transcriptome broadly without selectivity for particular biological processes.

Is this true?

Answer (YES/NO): NO